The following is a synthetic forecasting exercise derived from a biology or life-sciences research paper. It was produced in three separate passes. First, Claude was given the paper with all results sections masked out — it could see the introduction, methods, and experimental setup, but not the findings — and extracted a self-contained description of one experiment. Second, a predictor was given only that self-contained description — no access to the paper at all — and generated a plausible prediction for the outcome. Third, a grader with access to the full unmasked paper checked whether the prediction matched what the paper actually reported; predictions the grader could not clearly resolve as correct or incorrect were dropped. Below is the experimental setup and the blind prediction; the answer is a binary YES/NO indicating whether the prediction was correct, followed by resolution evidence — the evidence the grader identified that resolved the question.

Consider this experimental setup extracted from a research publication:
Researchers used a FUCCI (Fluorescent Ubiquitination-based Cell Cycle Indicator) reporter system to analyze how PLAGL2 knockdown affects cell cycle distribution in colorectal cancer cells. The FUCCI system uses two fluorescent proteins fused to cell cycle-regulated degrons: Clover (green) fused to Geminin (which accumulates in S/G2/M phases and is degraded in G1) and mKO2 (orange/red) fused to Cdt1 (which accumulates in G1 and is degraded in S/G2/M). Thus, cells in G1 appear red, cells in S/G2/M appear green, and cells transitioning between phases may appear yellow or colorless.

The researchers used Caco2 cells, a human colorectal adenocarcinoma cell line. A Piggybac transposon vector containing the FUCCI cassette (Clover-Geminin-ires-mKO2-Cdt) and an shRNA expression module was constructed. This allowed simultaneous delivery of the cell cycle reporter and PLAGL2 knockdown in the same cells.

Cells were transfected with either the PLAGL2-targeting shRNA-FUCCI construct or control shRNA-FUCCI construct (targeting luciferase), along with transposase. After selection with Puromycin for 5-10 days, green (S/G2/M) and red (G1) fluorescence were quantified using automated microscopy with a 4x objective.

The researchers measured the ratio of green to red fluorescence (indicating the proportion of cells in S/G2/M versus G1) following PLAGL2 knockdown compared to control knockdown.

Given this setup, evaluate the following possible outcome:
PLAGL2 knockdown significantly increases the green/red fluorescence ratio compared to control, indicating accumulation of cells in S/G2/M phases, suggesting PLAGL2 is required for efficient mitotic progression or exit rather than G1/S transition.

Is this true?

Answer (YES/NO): NO